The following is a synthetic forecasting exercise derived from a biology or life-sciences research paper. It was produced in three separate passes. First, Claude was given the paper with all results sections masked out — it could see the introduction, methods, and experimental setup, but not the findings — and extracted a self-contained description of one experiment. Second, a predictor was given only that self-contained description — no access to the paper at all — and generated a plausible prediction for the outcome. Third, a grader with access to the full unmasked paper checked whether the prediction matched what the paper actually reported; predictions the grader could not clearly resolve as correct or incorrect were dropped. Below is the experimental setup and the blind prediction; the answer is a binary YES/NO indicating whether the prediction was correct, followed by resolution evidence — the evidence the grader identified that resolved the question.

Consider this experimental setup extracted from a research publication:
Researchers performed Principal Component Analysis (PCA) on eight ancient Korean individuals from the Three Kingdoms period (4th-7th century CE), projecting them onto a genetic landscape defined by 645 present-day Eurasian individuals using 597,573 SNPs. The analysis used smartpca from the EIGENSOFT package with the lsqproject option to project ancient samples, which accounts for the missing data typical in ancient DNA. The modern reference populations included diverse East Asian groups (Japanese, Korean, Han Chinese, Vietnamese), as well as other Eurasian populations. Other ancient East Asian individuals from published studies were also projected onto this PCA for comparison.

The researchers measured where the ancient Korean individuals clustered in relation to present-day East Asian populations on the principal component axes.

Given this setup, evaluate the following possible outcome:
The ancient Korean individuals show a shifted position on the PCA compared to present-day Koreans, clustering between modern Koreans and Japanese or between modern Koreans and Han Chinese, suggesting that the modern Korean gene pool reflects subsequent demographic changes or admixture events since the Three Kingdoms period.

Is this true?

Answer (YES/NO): NO